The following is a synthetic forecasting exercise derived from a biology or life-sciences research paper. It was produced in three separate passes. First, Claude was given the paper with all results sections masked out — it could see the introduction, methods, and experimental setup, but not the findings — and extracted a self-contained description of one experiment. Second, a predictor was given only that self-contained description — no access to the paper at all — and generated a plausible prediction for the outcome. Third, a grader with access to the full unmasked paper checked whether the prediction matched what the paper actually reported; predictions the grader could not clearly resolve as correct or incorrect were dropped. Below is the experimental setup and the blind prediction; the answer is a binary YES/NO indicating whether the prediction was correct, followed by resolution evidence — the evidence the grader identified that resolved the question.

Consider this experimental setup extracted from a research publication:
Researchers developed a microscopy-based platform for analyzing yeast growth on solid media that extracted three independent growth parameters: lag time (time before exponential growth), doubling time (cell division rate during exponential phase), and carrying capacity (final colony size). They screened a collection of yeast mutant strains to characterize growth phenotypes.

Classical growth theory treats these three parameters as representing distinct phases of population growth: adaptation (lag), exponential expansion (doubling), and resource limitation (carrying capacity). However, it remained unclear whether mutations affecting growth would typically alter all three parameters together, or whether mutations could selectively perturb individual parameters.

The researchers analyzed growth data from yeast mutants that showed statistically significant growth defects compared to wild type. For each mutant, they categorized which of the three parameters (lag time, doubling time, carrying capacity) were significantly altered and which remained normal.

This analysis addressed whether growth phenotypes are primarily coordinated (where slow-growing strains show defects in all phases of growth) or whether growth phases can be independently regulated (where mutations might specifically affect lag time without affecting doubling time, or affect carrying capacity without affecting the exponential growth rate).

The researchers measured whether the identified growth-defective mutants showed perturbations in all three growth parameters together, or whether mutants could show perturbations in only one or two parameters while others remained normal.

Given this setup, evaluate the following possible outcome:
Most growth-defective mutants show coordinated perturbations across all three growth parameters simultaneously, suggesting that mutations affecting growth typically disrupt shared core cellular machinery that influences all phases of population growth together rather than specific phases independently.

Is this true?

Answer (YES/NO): NO